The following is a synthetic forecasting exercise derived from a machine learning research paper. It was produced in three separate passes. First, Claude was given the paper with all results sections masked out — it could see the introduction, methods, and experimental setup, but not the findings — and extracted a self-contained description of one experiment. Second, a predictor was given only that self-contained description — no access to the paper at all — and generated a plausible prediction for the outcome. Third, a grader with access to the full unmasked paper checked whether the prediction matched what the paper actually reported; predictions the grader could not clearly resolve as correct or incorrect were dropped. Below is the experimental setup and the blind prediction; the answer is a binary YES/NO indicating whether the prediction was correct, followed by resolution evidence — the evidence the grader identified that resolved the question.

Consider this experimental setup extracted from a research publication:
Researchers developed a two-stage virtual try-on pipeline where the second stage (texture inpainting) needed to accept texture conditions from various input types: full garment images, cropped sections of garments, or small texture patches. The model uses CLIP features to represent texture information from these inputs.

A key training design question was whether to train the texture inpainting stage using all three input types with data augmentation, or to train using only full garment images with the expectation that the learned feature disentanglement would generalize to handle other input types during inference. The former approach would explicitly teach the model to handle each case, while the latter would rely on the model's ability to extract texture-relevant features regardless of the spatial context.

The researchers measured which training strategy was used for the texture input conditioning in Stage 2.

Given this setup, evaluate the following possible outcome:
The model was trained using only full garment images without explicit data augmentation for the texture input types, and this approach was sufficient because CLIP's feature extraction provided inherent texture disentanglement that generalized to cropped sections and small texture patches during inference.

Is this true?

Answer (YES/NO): YES